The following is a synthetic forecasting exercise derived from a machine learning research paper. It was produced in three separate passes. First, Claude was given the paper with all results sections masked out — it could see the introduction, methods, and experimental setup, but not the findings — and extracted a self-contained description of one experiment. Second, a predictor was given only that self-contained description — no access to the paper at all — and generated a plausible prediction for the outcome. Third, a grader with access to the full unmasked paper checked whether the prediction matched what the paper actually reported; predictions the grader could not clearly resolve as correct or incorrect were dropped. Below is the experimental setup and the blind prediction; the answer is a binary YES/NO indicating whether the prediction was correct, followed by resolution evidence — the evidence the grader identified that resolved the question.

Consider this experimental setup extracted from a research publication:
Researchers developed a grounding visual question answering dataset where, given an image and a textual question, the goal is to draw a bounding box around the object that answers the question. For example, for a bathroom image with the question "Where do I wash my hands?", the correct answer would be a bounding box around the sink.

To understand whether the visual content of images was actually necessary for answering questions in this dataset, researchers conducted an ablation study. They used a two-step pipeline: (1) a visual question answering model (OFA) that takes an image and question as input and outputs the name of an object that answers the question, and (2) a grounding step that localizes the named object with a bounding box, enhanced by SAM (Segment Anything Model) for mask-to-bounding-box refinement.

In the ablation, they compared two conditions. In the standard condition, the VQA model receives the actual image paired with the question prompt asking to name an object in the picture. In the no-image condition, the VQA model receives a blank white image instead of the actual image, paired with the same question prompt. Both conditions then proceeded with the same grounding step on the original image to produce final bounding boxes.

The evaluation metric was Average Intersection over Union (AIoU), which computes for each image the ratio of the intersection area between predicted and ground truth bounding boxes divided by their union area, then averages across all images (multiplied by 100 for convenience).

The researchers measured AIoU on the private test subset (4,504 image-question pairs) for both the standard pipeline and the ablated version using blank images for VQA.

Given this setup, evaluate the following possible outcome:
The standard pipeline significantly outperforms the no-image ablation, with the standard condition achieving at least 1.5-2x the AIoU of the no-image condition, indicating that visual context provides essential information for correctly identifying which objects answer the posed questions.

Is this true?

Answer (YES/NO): NO